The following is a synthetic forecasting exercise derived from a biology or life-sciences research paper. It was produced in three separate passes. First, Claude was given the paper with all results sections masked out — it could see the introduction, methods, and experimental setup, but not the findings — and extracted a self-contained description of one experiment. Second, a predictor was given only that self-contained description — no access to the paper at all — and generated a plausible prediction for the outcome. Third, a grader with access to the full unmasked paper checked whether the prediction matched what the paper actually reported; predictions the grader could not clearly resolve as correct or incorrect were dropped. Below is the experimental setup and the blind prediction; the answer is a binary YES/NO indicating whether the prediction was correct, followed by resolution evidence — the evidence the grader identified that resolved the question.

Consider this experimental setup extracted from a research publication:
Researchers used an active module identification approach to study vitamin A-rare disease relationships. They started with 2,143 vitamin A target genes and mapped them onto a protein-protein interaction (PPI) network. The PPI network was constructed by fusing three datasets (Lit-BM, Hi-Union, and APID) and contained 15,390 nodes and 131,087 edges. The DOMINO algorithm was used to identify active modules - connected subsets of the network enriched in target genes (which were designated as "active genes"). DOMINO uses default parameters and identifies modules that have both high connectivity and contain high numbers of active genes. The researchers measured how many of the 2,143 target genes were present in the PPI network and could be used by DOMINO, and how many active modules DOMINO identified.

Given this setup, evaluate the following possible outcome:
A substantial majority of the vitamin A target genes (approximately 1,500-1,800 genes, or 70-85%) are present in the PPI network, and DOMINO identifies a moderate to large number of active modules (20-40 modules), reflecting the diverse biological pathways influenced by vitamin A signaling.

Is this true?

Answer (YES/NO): NO